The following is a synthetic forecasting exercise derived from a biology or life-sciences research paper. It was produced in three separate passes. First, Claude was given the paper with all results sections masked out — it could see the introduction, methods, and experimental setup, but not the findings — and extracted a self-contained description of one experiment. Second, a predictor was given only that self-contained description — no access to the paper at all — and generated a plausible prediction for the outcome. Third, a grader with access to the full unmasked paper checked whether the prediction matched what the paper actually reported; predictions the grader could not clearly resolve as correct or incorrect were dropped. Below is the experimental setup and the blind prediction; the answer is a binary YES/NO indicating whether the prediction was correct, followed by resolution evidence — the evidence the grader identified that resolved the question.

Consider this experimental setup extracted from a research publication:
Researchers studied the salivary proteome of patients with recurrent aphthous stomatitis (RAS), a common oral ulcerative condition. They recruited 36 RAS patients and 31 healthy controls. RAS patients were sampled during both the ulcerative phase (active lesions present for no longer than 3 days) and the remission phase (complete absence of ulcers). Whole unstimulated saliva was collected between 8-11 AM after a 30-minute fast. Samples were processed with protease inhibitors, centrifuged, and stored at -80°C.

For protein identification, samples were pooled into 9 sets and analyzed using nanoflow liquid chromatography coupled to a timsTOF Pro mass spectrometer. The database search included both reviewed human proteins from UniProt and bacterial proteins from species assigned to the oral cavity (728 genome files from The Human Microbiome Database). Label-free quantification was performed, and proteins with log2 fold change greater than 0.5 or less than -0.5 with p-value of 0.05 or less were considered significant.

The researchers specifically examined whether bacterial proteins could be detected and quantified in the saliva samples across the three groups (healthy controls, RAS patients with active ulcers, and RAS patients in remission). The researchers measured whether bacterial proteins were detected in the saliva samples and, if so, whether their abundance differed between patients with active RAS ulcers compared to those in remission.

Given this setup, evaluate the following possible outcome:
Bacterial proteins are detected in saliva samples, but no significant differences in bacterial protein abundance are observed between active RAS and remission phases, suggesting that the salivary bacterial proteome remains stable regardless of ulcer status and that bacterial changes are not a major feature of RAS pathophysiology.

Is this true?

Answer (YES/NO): NO